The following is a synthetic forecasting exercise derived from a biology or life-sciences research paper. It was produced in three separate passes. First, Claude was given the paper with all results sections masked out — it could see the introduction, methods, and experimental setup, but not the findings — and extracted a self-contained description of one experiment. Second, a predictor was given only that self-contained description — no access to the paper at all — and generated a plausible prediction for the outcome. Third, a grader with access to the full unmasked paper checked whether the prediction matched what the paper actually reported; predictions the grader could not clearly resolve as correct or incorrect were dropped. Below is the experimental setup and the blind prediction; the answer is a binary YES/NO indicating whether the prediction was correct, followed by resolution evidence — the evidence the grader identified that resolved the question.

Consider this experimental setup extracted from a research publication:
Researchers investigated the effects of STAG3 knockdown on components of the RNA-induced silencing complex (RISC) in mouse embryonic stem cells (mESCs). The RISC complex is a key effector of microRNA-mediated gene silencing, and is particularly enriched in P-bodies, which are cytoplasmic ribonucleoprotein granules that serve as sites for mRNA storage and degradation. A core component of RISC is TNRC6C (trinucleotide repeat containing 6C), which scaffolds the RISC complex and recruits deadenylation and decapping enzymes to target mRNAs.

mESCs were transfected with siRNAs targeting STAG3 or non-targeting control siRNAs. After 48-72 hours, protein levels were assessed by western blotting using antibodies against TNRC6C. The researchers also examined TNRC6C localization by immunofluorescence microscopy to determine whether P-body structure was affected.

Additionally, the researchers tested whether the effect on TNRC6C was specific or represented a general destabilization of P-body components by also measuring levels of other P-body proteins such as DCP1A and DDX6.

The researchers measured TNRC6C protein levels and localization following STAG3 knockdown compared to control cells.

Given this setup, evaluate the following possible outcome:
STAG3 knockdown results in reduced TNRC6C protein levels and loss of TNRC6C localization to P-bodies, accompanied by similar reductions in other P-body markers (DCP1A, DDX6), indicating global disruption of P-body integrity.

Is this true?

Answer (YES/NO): NO